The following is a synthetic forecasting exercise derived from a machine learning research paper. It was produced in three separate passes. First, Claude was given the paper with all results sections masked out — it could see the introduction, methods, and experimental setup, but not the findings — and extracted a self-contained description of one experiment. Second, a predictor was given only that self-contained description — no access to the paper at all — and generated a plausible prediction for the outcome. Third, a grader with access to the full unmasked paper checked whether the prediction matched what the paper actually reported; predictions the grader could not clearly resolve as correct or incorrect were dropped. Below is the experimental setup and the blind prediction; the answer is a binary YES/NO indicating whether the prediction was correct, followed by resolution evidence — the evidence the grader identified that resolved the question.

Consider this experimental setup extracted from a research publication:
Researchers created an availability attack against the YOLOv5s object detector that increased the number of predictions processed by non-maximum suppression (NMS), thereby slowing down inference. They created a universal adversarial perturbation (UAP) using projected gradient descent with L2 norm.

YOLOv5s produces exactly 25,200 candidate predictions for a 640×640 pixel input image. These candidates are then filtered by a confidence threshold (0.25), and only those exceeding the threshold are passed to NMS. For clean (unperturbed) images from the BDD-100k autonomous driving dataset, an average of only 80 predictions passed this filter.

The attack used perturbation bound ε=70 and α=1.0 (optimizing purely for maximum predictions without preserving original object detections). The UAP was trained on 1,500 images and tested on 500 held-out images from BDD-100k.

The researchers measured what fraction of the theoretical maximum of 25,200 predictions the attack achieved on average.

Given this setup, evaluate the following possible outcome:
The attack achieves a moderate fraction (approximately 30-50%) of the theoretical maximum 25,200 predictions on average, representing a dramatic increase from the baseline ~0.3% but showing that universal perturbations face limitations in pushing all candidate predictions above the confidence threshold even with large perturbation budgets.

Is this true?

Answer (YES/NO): NO